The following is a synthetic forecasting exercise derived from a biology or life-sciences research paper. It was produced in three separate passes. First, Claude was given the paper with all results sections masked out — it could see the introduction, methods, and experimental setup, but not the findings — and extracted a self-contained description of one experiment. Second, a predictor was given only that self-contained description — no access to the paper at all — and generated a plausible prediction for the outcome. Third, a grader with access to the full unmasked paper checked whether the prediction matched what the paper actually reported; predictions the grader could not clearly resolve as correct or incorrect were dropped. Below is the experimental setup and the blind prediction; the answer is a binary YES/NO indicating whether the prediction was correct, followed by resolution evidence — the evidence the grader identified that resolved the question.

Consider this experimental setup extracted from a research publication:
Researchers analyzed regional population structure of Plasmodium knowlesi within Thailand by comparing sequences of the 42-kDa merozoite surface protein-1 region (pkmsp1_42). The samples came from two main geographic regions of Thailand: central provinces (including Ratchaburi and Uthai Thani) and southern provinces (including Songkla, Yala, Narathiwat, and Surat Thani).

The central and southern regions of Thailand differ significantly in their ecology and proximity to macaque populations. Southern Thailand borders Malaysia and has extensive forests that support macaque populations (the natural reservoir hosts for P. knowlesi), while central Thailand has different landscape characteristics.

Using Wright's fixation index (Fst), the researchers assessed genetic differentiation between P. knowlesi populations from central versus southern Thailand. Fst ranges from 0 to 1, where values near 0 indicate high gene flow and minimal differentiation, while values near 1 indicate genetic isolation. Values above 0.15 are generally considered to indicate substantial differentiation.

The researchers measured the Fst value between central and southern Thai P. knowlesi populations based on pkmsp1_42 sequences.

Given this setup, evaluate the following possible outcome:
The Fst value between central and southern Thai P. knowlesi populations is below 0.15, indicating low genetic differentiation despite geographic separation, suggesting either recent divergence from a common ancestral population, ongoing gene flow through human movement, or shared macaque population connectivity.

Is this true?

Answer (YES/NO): NO